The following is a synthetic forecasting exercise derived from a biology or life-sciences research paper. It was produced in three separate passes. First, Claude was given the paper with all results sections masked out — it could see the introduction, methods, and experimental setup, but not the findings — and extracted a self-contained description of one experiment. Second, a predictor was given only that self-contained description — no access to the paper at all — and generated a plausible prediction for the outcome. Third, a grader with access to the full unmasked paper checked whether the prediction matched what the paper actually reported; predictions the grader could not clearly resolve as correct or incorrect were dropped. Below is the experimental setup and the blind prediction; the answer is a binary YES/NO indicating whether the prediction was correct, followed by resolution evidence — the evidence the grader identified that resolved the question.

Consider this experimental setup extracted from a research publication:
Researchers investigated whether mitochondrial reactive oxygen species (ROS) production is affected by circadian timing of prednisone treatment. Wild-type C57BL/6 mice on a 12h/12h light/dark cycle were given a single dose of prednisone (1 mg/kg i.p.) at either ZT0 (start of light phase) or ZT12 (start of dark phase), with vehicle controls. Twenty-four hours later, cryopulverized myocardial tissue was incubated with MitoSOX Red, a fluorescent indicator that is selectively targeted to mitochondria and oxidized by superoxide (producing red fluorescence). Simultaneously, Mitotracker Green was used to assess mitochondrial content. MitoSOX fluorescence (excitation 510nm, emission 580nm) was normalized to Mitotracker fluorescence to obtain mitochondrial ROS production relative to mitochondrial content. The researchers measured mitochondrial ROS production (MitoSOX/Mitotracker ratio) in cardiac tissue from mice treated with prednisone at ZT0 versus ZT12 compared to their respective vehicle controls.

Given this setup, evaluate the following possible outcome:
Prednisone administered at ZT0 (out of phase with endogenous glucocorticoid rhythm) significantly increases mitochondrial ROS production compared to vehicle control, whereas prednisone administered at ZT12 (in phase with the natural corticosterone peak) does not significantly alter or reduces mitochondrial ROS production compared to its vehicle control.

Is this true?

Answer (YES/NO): NO